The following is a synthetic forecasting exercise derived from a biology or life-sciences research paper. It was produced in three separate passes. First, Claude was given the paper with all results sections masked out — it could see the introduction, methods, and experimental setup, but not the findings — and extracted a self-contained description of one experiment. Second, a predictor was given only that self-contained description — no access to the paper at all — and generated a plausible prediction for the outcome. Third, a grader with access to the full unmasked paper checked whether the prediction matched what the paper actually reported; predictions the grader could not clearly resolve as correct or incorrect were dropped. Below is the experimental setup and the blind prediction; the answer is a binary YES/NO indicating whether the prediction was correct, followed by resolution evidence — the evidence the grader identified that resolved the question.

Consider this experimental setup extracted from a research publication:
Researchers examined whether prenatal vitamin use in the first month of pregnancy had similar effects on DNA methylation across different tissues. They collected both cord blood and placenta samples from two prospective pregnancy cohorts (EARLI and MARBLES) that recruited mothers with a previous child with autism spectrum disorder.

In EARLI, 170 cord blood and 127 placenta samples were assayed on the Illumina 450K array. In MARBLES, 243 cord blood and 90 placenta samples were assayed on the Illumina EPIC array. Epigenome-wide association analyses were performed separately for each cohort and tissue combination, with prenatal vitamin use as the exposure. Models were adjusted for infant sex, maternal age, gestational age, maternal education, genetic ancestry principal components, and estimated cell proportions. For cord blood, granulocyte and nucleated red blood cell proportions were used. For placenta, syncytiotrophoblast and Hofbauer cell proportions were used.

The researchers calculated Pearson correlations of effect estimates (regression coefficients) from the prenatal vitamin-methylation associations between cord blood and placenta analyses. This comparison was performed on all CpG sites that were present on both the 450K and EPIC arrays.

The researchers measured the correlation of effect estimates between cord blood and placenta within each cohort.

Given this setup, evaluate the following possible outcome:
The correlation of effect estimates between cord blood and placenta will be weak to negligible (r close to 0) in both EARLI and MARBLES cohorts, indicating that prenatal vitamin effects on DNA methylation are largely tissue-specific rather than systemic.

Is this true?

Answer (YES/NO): NO